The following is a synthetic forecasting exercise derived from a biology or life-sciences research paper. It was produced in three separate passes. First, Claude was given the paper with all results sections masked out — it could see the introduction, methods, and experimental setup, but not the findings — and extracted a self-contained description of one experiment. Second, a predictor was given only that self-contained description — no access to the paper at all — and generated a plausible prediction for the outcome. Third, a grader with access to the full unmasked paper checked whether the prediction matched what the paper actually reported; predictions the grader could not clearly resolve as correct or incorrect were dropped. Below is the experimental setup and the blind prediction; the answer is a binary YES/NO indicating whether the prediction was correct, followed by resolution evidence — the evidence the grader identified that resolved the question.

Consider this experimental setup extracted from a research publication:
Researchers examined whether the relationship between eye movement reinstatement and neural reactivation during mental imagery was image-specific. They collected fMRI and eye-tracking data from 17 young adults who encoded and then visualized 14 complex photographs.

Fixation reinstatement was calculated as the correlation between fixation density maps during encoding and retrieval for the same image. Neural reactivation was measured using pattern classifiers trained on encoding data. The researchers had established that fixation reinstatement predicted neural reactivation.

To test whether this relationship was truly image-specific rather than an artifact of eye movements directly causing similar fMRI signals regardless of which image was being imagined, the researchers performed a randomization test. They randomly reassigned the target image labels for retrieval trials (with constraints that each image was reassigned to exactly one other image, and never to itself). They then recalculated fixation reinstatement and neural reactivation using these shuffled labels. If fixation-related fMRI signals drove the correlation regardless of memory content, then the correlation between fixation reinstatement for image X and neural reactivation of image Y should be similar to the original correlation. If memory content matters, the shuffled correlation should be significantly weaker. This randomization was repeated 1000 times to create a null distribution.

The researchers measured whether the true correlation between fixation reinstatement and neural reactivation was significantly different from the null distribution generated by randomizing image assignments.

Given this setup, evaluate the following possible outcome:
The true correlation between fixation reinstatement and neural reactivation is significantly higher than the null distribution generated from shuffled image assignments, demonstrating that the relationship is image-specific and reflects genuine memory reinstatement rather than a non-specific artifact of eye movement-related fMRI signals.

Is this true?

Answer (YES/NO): YES